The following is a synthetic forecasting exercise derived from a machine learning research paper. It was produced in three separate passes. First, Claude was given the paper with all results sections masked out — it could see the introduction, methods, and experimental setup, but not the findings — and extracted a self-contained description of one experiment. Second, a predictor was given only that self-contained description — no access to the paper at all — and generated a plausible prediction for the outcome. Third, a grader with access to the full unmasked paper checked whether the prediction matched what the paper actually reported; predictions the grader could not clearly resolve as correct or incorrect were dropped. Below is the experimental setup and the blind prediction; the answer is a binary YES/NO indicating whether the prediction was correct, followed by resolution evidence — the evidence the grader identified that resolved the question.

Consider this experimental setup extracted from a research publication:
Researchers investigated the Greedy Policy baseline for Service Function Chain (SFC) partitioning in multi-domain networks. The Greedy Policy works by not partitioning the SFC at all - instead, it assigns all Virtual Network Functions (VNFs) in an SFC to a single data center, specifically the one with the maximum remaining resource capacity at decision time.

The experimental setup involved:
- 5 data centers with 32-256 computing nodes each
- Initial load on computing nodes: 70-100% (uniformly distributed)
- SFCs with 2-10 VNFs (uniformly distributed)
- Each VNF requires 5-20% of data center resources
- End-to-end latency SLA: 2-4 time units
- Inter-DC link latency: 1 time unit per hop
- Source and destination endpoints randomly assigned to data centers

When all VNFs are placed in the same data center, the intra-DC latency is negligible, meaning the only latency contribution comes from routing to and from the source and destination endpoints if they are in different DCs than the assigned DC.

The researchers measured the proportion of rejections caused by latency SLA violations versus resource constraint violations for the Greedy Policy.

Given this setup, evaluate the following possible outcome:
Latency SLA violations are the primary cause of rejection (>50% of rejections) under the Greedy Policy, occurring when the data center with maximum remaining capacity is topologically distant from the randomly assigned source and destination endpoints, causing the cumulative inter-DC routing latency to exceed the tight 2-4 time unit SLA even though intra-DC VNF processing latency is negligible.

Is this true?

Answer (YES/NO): NO